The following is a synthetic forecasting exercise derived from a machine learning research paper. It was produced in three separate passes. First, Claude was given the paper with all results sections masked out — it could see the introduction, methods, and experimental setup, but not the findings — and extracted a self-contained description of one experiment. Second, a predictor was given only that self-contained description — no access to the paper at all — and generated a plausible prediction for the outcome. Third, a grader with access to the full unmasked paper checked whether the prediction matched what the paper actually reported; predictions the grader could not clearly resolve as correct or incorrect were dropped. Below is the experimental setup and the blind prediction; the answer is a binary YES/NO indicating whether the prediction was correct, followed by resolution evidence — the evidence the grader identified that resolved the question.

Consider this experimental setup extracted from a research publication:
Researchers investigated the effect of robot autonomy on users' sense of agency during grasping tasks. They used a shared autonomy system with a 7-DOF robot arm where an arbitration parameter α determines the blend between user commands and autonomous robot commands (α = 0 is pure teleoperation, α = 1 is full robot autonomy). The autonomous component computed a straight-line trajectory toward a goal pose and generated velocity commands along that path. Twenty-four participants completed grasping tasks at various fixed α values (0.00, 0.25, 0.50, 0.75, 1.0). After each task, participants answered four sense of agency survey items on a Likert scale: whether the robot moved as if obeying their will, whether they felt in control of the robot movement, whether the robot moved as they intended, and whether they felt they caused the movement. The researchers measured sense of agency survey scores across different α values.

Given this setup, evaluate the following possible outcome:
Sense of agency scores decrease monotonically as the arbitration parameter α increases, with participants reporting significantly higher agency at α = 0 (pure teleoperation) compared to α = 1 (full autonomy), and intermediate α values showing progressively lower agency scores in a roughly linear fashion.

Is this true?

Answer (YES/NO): NO